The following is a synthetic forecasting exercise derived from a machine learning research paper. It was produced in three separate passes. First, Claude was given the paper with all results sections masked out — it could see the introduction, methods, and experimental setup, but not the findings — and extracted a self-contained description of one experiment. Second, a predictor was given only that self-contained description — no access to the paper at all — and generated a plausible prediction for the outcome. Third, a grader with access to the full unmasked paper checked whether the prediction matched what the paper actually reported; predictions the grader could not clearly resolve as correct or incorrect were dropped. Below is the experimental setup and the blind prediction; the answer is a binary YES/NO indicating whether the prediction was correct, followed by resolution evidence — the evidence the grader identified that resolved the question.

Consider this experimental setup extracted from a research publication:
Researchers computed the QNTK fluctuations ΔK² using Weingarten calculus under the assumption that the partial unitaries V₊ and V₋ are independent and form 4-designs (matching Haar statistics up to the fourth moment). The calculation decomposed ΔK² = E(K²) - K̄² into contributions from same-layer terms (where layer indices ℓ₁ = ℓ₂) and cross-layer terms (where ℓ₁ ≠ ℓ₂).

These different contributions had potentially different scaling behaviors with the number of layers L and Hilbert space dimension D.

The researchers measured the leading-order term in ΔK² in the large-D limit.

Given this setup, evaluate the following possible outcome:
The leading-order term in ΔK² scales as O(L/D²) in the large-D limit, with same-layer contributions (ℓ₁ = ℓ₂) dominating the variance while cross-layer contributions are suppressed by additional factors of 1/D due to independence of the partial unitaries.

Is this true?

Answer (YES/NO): NO